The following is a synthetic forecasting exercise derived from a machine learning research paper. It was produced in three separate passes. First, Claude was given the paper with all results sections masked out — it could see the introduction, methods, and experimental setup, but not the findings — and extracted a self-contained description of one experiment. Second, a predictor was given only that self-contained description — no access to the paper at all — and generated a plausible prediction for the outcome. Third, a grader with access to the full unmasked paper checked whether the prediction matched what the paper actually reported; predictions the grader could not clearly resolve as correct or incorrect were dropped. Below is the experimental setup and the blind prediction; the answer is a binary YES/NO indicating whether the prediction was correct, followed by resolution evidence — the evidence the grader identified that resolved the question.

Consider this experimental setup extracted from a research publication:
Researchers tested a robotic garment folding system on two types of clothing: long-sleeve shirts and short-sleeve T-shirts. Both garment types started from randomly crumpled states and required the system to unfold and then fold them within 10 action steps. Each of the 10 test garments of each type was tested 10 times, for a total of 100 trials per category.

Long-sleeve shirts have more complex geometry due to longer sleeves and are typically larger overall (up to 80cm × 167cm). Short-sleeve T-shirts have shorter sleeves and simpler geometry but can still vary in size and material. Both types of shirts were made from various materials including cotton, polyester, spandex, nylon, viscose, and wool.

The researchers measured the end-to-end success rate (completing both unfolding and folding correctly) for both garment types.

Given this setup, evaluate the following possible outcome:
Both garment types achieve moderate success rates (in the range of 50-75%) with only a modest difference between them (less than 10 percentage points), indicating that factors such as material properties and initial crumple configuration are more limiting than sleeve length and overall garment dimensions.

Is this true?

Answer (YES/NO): NO